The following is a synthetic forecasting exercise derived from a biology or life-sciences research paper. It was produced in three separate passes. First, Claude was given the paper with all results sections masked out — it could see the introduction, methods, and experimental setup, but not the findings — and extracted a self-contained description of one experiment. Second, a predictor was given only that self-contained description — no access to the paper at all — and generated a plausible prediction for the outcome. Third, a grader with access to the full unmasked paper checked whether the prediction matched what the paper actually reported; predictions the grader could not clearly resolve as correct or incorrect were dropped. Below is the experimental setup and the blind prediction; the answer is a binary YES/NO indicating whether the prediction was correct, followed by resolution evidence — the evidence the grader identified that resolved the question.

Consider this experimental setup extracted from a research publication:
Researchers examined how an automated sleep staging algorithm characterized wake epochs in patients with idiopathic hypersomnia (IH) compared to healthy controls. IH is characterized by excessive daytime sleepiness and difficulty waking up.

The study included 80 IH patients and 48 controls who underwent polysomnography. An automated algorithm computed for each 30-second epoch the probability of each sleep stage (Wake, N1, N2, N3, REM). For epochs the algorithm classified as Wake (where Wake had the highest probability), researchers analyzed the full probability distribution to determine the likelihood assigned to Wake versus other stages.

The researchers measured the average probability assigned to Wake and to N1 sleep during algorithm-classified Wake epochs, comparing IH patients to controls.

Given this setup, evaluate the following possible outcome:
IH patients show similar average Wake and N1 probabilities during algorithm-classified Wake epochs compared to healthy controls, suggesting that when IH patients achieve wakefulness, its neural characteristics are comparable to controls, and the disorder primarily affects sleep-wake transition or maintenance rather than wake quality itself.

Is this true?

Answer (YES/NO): NO